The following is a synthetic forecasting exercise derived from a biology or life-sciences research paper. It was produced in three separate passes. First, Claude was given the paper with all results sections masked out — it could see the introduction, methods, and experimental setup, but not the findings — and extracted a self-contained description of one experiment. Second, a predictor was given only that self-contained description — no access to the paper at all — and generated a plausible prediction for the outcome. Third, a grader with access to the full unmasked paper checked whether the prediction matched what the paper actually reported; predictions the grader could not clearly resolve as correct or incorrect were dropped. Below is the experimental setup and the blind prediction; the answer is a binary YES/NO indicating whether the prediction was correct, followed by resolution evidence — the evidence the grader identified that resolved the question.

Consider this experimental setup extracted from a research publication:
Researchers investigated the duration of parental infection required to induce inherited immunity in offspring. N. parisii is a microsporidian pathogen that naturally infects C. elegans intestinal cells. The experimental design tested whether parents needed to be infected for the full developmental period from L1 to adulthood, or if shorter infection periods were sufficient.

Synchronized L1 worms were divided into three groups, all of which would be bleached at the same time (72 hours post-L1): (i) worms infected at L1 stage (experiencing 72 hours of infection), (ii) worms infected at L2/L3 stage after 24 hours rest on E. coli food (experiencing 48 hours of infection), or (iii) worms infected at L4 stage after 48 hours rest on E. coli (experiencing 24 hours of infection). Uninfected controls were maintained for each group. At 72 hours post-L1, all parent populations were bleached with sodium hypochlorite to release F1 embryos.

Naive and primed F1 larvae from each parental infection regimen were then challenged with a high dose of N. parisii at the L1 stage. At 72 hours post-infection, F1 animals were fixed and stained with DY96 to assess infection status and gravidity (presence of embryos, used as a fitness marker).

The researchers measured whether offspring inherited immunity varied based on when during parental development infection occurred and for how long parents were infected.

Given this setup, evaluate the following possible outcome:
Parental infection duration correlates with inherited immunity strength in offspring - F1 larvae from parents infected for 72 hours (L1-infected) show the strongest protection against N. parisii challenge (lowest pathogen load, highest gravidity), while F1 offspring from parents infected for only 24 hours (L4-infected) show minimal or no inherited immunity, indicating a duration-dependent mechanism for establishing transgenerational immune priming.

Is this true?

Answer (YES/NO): NO